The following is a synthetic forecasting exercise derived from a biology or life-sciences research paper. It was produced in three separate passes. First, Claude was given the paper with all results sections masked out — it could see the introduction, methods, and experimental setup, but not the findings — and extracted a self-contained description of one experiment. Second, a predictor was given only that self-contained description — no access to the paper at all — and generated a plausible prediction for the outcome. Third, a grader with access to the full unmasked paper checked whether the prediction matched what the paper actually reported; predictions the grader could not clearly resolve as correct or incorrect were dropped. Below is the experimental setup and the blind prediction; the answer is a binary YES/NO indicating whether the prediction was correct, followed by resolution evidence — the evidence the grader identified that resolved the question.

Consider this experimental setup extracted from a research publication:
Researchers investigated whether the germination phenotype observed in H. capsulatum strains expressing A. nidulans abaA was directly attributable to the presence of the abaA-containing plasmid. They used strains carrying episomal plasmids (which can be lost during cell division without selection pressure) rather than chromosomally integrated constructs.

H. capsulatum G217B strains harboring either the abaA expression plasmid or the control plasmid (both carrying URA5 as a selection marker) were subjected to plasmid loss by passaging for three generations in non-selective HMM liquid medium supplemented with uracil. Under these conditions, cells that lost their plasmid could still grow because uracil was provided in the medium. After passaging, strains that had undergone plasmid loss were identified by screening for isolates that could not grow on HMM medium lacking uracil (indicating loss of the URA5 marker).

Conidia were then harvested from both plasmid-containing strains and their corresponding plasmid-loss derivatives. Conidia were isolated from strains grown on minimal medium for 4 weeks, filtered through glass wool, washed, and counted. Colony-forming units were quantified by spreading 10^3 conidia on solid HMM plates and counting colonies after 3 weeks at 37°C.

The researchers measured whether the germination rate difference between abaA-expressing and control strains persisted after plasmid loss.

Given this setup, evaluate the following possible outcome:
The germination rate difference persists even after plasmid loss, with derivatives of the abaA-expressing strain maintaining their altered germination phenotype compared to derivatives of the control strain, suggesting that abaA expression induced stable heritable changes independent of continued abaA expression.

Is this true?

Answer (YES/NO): NO